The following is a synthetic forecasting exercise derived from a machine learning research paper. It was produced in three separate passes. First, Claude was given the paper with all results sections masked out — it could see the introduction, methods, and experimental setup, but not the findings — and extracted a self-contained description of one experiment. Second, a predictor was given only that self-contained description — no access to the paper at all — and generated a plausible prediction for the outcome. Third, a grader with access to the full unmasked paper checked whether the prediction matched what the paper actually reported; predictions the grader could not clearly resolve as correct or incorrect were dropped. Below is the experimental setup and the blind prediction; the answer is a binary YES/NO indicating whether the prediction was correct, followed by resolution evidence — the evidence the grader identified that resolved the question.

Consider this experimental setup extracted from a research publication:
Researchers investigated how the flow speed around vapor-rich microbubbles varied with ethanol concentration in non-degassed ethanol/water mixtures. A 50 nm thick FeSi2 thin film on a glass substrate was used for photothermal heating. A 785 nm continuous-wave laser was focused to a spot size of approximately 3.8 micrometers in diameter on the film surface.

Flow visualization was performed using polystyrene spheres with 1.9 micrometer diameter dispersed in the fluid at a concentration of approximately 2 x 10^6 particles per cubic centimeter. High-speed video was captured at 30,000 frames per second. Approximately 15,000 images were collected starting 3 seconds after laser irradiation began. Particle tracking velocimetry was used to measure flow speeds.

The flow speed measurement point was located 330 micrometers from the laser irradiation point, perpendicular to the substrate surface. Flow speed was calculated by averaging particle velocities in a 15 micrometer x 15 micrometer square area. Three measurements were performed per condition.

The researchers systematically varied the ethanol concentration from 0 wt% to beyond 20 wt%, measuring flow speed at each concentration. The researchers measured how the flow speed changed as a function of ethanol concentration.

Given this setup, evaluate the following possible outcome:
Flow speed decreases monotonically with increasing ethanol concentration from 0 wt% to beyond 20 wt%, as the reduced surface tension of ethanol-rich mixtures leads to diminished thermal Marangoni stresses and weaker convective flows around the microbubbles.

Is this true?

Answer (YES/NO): NO